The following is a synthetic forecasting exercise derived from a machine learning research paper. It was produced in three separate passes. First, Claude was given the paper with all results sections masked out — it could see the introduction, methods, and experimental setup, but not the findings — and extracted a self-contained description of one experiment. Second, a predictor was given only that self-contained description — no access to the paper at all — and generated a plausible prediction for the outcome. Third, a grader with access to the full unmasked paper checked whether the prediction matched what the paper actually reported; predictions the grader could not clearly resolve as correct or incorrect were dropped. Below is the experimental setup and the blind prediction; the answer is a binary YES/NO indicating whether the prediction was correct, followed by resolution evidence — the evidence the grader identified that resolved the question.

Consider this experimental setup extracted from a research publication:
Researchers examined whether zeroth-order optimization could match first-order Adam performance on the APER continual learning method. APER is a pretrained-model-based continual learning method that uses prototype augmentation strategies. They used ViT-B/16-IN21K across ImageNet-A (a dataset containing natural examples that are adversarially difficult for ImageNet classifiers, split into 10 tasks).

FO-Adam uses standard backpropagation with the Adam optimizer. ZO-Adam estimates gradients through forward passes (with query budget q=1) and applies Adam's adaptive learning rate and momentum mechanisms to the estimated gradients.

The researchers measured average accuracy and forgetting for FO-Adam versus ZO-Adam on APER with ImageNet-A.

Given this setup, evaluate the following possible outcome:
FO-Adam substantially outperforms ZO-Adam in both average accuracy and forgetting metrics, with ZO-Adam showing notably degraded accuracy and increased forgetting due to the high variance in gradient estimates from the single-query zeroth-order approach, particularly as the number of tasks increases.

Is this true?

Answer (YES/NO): NO